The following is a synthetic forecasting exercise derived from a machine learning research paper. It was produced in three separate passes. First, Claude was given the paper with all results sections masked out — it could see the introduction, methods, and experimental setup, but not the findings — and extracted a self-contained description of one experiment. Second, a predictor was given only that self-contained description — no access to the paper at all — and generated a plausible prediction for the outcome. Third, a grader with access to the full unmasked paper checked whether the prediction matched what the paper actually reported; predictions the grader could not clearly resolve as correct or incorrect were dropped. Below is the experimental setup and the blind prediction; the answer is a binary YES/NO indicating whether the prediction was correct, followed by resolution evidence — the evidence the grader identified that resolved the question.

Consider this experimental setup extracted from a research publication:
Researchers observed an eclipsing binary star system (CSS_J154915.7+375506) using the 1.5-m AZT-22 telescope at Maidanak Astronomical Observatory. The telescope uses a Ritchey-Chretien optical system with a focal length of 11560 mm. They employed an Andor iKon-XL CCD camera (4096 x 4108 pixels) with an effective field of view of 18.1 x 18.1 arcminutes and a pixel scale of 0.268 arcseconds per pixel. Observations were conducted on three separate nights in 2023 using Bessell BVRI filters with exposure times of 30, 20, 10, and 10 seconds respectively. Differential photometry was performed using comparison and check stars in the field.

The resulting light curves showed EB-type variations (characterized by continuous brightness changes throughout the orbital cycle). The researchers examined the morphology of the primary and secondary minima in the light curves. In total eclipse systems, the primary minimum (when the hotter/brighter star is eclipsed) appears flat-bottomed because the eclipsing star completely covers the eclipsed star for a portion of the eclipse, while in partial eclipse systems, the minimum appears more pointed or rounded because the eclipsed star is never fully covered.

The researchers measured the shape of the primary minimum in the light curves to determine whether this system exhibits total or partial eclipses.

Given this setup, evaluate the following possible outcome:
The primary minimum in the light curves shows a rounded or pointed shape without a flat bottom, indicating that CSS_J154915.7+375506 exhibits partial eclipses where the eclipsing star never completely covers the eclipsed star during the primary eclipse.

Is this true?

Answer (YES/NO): NO